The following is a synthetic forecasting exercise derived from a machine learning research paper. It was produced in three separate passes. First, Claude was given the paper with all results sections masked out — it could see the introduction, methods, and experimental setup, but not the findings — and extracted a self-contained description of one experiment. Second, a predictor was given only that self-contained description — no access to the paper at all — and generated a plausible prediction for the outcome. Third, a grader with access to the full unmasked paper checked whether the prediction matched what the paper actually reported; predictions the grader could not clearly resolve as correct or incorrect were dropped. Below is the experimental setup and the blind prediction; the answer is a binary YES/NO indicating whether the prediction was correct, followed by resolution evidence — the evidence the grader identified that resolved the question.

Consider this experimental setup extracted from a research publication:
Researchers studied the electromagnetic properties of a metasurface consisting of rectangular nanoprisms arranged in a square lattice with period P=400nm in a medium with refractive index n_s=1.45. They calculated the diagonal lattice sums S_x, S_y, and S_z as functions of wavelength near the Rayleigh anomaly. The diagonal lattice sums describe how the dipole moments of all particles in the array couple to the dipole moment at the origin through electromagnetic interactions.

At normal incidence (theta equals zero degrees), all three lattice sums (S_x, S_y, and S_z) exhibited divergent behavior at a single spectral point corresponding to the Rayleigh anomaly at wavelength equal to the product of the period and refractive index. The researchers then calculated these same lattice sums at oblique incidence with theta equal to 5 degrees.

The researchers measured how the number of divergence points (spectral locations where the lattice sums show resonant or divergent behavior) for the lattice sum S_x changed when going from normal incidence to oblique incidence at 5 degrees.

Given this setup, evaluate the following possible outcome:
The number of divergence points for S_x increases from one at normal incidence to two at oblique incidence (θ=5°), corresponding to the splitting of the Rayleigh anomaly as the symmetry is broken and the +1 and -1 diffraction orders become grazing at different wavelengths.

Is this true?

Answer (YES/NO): NO